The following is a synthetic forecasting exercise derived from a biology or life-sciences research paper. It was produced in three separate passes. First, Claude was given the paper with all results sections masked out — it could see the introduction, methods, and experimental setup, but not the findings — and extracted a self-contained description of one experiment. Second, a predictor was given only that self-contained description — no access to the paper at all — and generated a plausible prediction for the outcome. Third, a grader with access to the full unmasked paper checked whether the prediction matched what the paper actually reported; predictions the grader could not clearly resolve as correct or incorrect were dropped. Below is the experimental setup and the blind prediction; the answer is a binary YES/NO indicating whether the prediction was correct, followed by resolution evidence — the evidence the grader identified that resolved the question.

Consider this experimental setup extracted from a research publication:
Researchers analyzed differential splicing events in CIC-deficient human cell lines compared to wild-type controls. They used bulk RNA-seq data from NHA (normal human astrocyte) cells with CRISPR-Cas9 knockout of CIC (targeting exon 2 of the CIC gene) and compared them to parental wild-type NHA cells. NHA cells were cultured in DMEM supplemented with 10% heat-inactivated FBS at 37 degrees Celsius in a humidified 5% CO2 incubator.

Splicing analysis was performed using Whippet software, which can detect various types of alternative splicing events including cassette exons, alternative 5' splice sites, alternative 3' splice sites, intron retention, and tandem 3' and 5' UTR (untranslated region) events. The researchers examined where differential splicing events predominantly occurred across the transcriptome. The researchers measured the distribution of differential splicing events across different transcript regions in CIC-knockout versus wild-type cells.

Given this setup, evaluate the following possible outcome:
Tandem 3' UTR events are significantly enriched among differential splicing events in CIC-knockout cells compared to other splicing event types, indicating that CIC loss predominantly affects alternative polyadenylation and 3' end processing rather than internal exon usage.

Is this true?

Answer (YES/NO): YES